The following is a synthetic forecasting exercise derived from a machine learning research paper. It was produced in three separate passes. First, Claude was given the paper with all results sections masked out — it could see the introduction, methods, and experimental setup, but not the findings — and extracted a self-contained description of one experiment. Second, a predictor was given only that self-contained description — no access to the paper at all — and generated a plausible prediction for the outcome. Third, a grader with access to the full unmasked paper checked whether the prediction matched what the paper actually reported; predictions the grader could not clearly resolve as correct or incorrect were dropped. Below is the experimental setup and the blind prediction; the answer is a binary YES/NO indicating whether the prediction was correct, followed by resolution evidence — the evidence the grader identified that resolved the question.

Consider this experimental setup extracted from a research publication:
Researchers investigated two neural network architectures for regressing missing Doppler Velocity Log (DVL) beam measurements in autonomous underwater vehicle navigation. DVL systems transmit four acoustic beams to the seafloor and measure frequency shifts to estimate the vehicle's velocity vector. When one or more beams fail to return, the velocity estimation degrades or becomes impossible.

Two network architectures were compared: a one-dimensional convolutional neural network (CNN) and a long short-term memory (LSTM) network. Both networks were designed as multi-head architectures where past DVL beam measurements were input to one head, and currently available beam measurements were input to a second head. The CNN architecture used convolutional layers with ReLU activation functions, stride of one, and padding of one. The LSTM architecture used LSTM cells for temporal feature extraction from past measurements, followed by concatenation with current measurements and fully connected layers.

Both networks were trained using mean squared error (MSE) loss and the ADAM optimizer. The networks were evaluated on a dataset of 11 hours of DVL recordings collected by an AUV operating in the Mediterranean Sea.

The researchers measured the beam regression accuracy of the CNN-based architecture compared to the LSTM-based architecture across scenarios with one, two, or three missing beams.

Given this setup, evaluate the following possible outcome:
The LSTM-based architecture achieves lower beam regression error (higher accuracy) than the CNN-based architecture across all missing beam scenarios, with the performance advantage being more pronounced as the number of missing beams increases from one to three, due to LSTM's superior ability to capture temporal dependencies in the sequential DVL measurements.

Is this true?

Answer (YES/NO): NO